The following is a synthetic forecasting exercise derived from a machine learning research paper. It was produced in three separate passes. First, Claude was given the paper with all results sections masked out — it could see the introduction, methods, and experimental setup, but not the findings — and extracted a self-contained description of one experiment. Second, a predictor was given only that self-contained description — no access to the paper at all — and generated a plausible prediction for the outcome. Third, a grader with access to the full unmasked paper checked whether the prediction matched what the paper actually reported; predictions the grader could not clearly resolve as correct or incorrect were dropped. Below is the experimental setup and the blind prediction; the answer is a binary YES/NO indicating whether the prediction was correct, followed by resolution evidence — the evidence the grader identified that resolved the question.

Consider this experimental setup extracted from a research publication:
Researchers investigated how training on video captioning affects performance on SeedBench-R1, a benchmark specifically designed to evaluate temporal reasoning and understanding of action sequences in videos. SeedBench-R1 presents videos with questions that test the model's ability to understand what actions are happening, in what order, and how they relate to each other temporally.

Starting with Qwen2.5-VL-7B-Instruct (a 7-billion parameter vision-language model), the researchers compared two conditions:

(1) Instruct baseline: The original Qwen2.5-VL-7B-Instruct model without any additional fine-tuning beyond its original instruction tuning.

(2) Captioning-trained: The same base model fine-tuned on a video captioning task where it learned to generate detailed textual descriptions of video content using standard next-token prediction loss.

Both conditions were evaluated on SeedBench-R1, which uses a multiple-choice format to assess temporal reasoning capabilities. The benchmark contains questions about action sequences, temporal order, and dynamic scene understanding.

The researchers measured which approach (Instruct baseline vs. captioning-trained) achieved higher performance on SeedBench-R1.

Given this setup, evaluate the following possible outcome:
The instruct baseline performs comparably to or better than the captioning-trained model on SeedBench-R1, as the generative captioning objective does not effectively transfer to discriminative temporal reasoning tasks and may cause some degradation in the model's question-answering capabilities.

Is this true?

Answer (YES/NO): YES